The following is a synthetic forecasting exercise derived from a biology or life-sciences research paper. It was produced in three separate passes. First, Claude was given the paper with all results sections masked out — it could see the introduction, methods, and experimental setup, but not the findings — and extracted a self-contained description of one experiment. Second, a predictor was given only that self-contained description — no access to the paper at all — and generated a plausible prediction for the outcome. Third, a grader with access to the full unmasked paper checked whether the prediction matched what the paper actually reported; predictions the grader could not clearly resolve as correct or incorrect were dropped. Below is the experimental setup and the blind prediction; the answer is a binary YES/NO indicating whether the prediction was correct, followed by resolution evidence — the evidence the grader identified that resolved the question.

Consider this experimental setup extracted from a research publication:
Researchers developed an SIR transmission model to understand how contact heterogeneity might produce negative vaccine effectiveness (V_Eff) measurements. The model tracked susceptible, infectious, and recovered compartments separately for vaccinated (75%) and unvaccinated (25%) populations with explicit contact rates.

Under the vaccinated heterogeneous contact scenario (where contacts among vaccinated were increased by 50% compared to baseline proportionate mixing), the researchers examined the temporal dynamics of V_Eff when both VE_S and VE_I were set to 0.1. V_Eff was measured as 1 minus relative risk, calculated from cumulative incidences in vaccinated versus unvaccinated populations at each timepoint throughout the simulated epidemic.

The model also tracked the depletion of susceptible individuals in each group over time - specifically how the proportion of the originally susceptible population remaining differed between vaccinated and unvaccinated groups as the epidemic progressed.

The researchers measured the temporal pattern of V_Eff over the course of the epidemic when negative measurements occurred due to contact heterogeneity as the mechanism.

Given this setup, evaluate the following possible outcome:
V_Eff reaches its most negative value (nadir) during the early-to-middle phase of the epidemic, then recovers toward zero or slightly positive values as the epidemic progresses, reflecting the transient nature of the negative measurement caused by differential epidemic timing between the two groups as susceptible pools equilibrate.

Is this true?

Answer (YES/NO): YES